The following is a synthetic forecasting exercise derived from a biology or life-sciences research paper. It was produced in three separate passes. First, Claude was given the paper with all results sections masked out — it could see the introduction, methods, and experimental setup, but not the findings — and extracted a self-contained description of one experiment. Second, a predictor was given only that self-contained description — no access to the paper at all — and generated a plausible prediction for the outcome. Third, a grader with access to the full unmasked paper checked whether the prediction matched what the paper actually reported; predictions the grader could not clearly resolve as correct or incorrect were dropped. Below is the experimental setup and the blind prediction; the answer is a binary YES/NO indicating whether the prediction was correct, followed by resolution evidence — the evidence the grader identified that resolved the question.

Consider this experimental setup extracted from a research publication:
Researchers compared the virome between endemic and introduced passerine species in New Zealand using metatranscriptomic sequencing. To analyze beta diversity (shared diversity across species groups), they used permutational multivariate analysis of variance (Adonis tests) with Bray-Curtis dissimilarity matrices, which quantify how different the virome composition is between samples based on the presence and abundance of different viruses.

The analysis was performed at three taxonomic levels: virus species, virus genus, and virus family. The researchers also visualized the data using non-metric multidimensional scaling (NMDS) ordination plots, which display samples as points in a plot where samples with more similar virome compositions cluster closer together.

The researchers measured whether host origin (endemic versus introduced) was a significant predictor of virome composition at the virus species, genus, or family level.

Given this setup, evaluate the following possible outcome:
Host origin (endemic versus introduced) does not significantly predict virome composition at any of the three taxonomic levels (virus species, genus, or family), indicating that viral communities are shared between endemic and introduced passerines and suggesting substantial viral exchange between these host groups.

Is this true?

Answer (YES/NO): NO